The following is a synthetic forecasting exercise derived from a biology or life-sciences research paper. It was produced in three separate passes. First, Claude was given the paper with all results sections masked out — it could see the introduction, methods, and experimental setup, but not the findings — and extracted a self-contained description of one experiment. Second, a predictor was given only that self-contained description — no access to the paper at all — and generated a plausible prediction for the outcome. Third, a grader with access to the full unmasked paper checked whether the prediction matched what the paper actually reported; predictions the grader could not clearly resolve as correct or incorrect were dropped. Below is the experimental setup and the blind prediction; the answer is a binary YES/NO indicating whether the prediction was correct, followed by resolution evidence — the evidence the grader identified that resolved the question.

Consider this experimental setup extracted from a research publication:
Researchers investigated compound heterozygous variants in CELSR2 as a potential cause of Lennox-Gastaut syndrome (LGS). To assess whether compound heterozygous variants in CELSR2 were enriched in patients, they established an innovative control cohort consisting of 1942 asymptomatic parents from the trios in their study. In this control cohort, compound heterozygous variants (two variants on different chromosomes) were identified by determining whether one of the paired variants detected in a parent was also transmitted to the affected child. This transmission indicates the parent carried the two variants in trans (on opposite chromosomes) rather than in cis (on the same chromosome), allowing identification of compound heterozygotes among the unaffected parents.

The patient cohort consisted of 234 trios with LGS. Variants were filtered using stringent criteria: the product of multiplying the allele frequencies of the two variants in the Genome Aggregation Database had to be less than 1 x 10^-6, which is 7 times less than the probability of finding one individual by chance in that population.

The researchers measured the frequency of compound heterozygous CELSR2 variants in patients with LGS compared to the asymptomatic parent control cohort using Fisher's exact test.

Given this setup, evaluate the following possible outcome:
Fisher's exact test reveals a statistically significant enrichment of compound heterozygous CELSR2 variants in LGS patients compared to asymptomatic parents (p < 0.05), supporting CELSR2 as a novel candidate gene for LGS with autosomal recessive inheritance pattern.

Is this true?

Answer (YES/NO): YES